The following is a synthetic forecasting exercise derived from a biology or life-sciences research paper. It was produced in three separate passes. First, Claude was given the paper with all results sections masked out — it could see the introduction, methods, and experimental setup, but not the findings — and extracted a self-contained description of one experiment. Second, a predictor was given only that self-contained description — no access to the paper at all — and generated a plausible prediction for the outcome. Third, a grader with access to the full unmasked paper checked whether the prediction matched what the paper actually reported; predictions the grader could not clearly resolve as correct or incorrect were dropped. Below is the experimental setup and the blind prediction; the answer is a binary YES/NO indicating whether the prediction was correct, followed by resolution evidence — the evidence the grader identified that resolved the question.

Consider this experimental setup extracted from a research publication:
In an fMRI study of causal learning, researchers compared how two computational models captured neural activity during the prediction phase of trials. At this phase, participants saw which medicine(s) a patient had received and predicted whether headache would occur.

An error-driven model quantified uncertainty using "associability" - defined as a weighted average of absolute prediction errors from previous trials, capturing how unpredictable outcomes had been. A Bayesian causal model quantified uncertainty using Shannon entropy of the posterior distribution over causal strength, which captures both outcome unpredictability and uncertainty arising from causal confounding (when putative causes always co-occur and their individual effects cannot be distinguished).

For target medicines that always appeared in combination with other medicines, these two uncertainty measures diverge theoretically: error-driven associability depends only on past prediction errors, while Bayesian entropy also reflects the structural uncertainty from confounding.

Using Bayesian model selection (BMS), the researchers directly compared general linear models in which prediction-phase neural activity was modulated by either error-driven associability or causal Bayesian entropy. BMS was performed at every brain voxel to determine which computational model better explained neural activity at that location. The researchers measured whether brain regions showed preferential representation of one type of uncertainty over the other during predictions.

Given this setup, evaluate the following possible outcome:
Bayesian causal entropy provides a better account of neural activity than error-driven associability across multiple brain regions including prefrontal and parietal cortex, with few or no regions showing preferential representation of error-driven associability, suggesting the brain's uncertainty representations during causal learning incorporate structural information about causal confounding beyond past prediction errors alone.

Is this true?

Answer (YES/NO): NO